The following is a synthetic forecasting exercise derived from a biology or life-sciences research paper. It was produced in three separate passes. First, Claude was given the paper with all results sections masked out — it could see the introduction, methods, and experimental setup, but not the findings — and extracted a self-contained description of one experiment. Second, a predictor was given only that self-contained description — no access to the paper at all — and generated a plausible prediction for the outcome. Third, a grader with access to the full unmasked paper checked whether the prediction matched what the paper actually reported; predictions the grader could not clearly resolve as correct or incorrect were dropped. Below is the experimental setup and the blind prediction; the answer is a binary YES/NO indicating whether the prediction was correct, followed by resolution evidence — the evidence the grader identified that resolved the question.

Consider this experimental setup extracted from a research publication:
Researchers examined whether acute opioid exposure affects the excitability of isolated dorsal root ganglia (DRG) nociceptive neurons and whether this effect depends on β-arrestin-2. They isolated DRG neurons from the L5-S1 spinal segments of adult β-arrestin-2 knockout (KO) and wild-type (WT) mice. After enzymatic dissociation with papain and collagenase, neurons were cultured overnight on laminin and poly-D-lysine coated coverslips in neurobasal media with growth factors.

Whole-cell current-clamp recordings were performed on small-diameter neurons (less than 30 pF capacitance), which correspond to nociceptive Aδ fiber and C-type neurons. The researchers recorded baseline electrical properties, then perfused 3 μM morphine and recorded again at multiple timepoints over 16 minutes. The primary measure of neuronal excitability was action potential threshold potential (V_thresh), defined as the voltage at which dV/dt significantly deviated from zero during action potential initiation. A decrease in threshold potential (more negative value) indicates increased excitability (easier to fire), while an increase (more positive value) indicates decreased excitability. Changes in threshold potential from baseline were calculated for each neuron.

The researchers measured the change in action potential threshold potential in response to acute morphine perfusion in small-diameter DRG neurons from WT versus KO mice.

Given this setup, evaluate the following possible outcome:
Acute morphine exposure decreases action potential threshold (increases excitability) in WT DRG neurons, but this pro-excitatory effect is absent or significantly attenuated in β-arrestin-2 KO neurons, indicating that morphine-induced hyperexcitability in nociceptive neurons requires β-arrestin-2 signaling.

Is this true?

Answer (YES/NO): NO